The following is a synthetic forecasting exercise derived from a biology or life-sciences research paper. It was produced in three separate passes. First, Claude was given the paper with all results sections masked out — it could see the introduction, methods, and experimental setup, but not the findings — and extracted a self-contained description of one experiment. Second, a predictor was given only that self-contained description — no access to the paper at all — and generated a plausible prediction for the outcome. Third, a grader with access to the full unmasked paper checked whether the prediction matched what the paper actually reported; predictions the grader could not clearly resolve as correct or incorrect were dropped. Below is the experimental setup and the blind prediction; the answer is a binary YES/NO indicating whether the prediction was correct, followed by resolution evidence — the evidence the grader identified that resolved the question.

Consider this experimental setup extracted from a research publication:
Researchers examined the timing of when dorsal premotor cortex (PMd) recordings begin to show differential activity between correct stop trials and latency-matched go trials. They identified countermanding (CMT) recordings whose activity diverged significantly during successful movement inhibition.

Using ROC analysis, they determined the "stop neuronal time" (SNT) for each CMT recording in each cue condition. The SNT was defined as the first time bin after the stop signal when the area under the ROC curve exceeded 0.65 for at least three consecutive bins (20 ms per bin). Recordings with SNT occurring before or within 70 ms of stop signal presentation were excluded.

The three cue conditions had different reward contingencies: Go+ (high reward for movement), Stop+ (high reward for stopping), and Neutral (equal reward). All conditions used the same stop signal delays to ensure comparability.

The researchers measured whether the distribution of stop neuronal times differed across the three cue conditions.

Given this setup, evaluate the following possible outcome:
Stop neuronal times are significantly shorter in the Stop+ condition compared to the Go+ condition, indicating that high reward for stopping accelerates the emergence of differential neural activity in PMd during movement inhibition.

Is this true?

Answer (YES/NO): YES